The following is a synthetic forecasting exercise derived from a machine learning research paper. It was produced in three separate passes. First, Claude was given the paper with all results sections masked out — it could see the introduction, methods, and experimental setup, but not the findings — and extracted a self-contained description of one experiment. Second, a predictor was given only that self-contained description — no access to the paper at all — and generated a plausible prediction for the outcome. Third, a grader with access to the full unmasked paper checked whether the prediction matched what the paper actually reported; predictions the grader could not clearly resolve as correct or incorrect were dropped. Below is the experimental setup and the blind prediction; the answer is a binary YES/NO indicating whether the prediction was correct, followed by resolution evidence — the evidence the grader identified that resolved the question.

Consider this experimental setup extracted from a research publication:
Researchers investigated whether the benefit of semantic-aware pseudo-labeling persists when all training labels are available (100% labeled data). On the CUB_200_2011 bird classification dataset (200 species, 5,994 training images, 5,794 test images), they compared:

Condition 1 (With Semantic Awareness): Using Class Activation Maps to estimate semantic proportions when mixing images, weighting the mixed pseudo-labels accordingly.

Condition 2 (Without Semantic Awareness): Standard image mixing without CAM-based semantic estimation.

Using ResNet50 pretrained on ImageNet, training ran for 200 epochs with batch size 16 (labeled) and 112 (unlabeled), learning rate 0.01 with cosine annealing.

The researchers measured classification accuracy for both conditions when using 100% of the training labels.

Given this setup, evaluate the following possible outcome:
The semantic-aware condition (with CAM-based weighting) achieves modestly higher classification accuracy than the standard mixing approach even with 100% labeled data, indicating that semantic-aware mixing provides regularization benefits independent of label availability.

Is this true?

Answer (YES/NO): YES